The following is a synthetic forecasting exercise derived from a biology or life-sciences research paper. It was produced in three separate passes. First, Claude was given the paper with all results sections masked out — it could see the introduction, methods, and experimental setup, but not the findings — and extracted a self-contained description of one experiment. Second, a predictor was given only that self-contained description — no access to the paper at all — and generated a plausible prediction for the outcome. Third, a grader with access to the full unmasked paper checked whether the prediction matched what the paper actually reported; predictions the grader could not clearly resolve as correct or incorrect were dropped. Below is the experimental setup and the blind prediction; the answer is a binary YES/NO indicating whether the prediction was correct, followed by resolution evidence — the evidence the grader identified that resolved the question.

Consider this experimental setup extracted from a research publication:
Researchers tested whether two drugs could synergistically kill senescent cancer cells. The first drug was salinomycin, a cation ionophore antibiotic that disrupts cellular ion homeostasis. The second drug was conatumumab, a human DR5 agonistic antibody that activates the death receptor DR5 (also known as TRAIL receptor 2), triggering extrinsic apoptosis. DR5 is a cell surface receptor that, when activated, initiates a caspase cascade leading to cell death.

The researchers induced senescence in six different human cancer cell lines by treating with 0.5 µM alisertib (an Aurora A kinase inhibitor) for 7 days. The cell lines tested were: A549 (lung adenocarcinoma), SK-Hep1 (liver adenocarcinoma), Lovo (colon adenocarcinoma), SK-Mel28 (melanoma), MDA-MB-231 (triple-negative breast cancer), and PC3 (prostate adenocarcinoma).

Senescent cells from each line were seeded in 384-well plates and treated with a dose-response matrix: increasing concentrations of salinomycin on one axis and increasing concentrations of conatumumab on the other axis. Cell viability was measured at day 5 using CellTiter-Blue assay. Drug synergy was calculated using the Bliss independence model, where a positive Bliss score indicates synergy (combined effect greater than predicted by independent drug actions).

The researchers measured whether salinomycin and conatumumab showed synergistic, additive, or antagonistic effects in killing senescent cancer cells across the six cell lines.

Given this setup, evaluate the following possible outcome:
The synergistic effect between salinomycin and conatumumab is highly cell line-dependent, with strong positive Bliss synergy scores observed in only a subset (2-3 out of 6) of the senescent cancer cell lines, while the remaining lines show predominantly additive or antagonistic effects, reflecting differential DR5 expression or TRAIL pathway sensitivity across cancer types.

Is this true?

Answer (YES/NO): NO